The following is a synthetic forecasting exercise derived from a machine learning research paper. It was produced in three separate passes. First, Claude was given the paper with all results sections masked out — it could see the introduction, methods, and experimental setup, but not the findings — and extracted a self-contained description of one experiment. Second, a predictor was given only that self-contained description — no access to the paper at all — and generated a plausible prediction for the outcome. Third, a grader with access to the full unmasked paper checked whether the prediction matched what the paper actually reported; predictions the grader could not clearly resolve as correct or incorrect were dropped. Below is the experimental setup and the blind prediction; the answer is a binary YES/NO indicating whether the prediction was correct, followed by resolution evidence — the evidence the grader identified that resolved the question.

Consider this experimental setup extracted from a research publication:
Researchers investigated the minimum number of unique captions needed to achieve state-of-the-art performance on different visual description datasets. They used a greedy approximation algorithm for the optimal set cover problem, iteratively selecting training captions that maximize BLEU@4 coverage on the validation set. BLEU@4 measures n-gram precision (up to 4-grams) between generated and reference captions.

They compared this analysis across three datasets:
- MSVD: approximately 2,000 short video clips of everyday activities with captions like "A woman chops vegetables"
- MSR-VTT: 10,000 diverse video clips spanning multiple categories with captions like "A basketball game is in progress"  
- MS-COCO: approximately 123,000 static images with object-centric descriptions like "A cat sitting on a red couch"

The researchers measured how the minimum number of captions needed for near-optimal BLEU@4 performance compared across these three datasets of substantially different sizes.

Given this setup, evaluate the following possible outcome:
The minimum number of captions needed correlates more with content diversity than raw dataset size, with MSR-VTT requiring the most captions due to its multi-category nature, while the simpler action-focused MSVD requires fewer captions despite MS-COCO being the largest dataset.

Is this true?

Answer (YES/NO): NO